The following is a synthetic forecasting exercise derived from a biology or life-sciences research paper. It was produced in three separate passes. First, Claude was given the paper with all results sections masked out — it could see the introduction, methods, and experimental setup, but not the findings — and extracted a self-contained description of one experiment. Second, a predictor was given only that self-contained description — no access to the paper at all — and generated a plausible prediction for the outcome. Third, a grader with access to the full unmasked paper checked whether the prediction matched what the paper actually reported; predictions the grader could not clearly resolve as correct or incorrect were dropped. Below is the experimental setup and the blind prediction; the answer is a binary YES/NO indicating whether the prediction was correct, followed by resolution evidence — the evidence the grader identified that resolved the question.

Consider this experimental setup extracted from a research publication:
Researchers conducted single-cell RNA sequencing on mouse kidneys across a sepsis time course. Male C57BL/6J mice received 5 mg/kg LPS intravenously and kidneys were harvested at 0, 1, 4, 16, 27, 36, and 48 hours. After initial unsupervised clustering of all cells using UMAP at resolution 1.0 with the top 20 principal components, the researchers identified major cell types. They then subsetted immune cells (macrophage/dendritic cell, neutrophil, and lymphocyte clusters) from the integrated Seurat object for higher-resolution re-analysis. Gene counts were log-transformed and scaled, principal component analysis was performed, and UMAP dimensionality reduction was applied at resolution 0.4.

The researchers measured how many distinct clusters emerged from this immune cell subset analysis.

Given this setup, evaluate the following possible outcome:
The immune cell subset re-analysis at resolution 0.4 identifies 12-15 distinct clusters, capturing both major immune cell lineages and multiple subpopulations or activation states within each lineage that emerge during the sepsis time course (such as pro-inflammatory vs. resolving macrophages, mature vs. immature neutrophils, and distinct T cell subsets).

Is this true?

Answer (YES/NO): YES